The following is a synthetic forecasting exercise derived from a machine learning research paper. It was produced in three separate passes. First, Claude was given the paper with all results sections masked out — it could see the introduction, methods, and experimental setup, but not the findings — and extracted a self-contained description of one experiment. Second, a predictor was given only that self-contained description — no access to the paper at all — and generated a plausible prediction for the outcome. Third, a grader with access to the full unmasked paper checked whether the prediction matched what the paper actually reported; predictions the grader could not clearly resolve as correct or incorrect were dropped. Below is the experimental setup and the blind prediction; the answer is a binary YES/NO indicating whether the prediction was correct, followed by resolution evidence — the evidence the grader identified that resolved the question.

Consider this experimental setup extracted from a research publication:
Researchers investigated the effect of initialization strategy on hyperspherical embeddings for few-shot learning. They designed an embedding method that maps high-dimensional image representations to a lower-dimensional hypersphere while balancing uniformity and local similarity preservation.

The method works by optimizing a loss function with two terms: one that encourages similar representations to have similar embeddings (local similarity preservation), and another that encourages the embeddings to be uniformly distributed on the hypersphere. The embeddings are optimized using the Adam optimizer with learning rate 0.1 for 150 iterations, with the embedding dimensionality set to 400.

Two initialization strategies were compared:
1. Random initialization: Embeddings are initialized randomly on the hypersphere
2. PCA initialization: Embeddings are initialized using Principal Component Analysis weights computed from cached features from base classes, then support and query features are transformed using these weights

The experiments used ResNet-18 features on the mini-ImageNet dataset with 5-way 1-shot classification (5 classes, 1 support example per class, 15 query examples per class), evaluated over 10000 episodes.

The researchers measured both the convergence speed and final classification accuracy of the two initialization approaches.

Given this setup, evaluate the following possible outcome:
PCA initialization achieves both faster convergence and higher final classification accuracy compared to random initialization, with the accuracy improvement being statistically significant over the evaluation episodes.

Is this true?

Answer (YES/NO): NO